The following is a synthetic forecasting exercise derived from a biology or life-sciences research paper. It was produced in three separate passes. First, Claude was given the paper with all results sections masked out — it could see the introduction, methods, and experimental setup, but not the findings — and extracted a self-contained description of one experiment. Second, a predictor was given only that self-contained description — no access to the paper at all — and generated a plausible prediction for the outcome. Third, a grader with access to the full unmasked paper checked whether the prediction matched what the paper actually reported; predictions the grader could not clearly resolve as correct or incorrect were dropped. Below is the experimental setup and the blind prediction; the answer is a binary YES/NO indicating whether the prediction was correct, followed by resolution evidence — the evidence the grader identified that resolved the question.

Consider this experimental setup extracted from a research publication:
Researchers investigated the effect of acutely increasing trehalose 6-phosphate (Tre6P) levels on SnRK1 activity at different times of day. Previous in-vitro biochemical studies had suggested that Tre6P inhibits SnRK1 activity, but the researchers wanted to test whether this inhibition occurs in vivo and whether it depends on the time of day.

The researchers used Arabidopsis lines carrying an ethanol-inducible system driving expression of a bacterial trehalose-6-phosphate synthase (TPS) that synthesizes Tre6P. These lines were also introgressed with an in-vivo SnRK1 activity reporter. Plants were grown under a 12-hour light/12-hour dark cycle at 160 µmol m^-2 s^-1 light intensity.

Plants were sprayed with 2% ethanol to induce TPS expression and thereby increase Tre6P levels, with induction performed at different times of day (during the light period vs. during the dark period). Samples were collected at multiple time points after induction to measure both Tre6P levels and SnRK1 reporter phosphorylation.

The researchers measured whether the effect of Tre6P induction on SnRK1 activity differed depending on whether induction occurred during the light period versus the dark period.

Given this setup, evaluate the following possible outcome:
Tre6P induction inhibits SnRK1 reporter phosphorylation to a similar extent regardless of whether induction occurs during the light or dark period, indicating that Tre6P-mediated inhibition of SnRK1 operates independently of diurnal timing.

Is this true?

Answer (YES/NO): NO